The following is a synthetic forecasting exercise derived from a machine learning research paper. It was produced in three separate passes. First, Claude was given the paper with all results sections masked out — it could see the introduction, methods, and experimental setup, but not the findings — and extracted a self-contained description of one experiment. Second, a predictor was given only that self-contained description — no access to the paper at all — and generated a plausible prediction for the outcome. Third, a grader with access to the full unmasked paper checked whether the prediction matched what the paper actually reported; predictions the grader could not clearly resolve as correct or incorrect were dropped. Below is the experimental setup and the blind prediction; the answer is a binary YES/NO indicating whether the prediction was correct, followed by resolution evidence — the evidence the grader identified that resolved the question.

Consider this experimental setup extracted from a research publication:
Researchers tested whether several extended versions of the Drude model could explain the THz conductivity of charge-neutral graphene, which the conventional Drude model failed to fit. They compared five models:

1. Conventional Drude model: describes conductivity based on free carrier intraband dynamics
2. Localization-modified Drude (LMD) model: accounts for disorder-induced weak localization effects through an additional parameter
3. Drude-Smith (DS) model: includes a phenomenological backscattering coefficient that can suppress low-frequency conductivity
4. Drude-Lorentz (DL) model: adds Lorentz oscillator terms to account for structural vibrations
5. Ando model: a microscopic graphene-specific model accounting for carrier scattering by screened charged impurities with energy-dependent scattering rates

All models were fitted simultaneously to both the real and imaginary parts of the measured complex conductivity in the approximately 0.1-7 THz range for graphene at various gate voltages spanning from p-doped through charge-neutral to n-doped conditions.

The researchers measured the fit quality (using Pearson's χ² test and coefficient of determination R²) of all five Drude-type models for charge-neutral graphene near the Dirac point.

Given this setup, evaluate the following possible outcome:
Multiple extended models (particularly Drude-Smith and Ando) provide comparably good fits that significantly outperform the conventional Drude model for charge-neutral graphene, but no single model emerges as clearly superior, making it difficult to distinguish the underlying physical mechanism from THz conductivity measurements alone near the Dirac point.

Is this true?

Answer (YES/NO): NO